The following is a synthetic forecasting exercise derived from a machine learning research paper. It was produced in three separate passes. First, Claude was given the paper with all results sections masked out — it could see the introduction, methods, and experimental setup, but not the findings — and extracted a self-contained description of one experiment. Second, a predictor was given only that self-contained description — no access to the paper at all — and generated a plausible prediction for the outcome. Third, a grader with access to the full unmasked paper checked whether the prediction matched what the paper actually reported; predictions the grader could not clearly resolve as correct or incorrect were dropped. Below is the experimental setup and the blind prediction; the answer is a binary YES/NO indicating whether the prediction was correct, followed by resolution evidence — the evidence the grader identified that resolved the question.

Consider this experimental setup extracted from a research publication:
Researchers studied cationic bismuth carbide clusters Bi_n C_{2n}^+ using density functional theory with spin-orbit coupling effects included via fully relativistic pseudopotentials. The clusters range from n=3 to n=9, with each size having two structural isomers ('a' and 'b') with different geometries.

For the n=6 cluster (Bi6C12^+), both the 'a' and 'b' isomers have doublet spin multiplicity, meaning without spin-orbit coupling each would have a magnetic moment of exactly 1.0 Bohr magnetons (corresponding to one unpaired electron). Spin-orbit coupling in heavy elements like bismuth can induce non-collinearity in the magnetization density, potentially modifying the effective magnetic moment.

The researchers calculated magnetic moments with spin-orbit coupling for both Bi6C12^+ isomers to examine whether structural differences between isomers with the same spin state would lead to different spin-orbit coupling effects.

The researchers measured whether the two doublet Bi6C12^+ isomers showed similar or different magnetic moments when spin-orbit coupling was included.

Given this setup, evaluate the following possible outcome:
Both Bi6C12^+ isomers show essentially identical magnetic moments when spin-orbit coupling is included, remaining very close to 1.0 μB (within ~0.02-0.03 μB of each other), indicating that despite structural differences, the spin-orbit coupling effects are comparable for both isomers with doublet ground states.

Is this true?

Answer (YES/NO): NO